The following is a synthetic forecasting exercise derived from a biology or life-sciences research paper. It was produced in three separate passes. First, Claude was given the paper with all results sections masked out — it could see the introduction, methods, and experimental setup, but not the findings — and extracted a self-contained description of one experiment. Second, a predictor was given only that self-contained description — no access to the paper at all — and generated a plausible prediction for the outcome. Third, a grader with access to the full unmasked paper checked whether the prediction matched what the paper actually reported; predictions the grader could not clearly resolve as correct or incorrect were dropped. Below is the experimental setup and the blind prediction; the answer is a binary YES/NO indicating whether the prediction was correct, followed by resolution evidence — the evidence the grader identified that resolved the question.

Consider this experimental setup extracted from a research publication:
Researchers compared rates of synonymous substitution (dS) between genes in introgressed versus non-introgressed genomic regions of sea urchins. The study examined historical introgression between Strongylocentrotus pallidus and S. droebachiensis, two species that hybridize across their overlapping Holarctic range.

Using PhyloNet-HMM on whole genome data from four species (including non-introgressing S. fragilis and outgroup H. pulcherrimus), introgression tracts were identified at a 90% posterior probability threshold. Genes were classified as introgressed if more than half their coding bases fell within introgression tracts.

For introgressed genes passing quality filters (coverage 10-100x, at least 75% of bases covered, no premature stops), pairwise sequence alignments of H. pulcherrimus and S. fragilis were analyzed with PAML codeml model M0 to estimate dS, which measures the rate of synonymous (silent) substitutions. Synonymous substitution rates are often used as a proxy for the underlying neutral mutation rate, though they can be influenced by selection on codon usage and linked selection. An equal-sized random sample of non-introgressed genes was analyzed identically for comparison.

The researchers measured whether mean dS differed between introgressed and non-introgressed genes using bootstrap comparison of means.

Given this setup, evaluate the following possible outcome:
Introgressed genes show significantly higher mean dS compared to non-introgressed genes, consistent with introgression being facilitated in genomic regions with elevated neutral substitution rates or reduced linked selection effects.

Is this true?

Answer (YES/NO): NO